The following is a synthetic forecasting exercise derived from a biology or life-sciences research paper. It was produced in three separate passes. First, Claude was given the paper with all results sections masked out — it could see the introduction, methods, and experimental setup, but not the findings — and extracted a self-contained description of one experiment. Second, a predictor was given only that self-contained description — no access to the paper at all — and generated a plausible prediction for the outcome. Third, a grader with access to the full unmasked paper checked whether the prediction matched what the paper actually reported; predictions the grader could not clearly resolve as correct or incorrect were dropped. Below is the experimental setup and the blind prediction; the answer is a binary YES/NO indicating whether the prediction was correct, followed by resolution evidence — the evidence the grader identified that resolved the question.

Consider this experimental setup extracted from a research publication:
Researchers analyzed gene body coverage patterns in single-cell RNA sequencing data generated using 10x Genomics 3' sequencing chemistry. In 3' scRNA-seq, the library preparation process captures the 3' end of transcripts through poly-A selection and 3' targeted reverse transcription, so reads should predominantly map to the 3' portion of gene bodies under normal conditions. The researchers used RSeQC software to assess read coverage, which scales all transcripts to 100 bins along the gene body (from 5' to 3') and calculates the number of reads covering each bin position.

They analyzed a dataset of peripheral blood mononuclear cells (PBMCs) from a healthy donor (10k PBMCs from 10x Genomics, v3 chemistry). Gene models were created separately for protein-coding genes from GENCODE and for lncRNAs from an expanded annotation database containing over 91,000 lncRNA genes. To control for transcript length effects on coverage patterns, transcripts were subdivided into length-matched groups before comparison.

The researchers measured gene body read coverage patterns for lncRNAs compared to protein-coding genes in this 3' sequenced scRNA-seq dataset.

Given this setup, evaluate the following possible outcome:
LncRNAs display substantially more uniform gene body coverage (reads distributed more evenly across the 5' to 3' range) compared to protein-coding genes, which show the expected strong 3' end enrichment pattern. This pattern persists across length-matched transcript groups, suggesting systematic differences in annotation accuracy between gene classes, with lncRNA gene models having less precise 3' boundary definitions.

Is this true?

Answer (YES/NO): NO